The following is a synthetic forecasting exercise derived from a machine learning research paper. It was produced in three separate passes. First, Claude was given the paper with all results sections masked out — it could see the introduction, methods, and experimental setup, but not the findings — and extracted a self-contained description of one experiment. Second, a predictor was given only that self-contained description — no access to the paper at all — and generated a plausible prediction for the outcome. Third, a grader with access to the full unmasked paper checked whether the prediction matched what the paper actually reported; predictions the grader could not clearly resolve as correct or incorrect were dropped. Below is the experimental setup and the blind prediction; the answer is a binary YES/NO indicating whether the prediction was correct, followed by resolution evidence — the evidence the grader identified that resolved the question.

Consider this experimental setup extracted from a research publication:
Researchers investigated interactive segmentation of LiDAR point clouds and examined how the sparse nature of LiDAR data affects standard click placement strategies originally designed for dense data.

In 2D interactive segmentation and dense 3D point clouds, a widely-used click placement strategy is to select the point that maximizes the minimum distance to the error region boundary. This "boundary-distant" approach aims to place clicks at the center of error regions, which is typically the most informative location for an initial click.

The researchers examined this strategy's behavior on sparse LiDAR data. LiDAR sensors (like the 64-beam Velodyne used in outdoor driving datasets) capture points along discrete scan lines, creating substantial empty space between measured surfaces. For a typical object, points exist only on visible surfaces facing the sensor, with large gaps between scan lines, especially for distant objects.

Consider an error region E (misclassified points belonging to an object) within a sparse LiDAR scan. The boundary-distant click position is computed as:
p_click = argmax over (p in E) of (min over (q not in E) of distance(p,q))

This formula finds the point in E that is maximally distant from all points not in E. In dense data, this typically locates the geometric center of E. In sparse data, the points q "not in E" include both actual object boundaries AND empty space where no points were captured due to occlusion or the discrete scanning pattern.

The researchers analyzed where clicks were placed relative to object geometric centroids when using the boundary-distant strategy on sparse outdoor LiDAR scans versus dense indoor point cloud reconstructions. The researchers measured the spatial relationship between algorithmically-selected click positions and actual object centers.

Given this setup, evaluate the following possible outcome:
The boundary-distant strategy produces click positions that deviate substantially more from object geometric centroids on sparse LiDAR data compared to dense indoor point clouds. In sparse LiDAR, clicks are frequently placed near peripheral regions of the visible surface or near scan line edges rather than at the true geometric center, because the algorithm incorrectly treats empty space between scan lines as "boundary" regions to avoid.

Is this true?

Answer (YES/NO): YES